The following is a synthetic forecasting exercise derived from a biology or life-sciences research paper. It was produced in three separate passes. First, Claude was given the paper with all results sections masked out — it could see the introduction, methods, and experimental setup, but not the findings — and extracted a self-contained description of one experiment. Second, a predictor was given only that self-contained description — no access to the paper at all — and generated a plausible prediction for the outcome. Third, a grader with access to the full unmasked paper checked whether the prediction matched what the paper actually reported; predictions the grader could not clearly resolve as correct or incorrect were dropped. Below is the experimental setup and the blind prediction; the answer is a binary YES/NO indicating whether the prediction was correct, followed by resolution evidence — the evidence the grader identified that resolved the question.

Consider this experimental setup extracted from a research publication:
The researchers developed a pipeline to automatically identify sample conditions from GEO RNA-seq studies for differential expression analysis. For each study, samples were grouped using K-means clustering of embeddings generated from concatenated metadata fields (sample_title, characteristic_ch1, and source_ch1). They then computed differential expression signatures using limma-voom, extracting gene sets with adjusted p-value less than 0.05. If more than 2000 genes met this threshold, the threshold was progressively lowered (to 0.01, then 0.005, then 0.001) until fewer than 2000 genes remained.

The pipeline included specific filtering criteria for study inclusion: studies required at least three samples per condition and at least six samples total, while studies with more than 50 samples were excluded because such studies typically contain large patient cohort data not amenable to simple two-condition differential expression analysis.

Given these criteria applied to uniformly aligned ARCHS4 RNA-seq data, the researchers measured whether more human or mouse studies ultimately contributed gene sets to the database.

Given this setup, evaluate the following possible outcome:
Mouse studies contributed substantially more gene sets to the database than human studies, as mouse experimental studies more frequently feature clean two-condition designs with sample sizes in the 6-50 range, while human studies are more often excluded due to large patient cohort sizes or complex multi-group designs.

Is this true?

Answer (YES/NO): YES